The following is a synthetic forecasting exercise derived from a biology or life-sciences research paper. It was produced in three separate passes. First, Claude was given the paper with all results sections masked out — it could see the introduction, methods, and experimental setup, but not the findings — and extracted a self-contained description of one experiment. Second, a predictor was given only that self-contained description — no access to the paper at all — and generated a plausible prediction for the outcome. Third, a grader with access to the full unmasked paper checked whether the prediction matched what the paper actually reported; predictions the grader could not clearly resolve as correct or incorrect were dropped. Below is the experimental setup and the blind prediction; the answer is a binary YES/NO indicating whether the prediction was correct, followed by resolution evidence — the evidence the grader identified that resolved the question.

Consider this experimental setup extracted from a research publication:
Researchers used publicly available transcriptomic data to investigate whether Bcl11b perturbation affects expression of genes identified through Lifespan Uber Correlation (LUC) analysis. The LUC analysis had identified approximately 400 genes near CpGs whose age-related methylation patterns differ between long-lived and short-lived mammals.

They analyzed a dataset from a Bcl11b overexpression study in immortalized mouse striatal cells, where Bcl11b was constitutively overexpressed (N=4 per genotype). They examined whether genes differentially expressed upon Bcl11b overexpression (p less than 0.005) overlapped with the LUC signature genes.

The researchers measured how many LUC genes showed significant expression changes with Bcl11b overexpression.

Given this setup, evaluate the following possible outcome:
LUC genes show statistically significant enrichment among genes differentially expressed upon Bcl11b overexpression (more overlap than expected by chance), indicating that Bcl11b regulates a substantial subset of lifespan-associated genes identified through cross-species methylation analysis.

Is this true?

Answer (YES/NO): NO